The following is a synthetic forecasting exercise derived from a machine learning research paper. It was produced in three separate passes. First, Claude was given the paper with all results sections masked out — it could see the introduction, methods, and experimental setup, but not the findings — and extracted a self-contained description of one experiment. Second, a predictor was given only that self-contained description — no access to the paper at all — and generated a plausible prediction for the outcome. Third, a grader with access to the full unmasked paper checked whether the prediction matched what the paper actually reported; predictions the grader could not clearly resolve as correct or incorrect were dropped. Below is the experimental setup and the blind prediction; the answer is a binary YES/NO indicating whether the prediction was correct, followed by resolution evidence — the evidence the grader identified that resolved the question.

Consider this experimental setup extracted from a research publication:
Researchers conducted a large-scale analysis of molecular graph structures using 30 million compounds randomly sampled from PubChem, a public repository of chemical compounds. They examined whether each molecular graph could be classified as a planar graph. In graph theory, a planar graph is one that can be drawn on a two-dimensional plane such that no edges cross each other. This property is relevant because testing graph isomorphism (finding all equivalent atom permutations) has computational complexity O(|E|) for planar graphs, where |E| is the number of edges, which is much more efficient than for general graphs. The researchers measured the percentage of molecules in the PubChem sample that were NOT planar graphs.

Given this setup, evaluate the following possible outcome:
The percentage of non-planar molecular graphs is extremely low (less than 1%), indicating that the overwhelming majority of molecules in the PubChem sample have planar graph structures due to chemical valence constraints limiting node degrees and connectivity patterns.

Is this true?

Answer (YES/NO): YES